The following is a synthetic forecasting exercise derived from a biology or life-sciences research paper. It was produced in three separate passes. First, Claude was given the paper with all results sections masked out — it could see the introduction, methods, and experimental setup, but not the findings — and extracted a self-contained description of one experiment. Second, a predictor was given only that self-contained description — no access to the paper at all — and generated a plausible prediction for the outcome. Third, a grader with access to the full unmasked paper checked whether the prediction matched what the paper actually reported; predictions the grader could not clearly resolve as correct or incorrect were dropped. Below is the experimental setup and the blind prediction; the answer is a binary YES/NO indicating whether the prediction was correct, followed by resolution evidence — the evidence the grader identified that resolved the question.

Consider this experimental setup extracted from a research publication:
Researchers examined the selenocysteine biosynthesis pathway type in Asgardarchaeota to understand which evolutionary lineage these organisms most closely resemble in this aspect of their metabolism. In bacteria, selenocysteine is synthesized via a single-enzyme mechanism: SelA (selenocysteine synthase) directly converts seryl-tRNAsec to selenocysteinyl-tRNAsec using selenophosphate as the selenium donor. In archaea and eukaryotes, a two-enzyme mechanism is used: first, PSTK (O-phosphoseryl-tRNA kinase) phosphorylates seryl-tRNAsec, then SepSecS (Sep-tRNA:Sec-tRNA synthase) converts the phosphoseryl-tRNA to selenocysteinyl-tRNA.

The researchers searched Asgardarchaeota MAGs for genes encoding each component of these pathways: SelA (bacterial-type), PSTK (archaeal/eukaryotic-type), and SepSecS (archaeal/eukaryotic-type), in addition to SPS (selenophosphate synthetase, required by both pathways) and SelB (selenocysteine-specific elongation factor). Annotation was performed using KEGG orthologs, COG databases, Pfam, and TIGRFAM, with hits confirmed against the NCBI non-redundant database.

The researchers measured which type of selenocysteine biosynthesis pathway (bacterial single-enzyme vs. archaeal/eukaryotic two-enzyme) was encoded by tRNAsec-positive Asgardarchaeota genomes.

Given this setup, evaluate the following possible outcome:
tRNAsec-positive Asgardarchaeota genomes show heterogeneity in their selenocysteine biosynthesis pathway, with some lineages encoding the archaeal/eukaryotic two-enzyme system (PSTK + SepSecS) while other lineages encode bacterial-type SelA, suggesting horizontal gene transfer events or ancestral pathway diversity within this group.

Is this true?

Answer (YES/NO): NO